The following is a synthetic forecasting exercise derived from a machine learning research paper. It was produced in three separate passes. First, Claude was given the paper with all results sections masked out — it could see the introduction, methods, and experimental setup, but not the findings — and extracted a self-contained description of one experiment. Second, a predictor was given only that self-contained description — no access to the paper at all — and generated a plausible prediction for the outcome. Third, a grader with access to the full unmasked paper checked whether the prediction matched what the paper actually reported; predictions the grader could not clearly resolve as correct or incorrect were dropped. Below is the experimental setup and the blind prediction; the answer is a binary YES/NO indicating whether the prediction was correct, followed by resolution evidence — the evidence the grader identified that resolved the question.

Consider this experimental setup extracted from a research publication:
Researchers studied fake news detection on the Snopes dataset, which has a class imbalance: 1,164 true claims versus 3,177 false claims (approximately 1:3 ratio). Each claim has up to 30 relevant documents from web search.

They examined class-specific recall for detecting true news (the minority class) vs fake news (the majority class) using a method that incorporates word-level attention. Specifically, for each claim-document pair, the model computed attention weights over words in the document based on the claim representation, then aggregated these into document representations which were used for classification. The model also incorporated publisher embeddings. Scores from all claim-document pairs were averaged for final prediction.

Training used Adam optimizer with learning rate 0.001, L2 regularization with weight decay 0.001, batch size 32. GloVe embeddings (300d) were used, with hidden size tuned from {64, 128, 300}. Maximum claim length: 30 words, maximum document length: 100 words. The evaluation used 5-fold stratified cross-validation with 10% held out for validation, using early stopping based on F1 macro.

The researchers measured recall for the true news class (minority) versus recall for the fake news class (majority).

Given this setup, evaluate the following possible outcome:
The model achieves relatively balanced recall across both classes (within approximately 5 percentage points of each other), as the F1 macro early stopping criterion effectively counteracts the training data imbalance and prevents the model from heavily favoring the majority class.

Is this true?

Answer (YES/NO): NO